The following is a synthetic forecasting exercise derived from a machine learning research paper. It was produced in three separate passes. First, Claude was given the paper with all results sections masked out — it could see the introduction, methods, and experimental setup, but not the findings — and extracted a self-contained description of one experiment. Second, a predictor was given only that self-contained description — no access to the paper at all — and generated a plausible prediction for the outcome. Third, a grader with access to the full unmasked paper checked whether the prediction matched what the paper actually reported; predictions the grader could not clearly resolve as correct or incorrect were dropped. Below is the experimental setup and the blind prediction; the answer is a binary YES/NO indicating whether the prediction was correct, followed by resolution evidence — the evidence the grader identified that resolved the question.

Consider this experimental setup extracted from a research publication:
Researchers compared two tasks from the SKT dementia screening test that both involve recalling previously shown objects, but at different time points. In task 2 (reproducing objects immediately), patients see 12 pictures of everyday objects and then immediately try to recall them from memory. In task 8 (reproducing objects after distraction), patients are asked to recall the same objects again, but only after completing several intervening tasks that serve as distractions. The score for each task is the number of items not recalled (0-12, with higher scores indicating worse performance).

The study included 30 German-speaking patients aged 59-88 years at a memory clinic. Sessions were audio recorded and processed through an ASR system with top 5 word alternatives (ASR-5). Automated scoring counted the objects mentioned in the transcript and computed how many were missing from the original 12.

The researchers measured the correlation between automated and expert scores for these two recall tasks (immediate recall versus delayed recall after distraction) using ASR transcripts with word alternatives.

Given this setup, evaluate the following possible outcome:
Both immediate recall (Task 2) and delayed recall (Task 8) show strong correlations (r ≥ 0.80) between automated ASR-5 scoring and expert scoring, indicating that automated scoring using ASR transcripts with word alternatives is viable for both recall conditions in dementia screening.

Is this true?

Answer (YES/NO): NO